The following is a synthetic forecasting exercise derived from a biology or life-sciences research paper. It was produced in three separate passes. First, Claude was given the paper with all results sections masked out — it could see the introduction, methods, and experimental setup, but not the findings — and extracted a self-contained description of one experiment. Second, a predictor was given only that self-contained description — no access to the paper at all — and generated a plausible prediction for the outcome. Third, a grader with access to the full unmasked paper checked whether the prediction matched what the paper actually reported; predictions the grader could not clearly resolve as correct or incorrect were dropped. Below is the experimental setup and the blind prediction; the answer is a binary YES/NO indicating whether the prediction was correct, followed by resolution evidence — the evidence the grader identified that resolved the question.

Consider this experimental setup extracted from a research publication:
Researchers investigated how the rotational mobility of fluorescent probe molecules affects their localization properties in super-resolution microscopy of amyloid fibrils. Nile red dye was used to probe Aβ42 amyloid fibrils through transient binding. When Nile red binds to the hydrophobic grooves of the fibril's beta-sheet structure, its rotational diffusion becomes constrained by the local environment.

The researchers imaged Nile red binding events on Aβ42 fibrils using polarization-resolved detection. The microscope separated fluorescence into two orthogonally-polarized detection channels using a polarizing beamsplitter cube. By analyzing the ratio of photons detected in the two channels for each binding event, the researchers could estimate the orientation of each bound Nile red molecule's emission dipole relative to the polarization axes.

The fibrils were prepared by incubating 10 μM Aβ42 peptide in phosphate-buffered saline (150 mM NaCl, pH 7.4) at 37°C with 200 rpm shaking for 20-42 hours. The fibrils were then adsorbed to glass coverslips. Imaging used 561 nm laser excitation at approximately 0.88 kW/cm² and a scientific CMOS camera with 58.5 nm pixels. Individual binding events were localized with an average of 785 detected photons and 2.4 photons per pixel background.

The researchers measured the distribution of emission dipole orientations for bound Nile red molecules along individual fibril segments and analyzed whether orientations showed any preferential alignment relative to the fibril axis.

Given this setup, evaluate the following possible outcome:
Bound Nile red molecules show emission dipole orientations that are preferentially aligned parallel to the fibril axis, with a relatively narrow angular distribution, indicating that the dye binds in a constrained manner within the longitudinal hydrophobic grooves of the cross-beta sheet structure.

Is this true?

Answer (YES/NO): NO